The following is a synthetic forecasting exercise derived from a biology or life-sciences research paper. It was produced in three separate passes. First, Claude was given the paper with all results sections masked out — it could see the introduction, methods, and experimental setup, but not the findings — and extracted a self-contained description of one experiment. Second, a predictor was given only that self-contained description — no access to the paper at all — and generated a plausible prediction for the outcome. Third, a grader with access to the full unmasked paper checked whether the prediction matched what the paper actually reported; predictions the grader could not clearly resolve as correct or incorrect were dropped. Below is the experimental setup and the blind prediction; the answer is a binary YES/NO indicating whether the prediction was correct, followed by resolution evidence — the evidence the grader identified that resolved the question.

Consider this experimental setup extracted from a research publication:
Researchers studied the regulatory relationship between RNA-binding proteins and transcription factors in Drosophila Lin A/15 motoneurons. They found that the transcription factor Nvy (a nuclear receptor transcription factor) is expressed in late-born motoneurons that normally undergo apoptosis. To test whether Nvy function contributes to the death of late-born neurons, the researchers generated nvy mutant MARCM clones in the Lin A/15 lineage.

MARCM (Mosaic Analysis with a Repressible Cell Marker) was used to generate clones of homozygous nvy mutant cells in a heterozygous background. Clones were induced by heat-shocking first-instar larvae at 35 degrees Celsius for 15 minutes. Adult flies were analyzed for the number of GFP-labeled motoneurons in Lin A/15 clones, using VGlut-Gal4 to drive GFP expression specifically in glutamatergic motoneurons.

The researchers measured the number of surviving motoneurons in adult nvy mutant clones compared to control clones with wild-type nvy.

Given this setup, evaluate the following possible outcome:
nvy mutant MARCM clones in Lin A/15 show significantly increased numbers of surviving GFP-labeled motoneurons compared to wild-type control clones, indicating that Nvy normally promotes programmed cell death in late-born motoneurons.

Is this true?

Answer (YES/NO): YES